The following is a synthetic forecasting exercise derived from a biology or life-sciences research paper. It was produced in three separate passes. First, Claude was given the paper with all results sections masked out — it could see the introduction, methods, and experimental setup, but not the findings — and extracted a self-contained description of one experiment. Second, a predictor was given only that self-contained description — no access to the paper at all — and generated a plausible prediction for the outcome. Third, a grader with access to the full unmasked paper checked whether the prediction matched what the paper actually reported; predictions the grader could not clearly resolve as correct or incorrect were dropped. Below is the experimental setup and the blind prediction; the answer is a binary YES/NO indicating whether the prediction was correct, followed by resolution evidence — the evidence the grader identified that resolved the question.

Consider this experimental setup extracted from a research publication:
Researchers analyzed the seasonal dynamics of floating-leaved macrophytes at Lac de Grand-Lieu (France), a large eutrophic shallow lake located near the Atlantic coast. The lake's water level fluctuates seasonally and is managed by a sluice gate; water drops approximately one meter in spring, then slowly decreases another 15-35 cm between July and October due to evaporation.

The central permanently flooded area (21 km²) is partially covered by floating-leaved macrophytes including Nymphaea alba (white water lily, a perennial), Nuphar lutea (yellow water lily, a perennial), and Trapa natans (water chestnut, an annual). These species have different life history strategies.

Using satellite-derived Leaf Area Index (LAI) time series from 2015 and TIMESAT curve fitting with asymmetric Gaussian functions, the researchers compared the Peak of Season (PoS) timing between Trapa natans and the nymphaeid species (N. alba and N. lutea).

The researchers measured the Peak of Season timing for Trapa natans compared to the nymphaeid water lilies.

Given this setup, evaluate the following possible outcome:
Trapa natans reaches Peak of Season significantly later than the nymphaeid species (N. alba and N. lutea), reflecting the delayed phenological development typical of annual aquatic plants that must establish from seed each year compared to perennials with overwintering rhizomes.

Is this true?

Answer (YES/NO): NO